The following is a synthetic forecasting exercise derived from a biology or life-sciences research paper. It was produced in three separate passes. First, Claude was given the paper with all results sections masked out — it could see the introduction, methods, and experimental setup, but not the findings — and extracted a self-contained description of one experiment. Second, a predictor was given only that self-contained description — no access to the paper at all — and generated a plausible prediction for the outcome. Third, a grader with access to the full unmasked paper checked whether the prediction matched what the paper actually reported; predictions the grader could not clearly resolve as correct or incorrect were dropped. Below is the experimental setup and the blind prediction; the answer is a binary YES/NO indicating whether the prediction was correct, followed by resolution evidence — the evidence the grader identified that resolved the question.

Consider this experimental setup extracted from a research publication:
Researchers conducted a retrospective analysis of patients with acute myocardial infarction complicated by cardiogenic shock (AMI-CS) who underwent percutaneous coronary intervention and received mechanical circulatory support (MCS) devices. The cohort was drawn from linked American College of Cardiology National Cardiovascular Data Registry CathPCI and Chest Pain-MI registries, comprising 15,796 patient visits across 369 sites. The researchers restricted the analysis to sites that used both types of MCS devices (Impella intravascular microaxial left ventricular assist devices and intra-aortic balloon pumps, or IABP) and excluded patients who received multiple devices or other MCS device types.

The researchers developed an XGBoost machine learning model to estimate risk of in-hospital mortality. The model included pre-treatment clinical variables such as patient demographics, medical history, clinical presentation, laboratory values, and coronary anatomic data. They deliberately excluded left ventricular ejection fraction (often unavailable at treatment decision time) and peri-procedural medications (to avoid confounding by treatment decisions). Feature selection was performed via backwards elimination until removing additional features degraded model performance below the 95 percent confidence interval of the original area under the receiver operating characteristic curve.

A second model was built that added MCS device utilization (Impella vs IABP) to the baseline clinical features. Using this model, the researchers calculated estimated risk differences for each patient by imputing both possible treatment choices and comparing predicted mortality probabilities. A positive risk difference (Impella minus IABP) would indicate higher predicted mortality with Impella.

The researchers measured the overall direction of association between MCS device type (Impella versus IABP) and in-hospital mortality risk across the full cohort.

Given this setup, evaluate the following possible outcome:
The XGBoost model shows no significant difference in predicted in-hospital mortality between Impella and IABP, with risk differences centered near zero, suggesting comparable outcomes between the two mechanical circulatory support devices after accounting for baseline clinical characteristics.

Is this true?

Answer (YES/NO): NO